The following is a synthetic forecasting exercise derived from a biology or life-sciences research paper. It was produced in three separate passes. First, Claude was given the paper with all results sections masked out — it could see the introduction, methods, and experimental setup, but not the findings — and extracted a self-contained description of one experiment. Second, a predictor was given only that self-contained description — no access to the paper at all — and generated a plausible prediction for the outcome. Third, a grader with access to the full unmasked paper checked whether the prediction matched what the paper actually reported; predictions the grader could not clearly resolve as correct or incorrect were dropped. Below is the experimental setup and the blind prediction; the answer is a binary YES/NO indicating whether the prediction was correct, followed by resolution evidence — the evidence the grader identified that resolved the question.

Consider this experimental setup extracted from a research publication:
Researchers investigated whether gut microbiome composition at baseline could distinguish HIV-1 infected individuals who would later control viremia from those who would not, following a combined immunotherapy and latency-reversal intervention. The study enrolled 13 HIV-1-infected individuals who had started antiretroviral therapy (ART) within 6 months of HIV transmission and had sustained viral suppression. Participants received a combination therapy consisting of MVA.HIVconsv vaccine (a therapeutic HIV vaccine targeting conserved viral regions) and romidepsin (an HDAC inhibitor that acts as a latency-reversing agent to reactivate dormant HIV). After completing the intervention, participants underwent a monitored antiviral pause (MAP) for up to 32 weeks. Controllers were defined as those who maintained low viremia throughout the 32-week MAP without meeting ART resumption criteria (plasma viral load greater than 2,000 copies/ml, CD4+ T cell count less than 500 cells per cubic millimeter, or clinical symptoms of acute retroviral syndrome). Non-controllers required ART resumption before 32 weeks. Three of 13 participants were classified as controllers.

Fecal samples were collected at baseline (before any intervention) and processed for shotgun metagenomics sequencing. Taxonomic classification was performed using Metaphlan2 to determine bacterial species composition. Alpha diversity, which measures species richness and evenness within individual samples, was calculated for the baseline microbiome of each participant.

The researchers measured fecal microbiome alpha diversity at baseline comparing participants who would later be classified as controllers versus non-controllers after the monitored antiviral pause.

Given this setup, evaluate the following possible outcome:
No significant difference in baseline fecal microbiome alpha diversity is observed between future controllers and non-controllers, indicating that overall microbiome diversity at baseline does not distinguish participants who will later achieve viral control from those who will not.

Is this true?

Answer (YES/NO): YES